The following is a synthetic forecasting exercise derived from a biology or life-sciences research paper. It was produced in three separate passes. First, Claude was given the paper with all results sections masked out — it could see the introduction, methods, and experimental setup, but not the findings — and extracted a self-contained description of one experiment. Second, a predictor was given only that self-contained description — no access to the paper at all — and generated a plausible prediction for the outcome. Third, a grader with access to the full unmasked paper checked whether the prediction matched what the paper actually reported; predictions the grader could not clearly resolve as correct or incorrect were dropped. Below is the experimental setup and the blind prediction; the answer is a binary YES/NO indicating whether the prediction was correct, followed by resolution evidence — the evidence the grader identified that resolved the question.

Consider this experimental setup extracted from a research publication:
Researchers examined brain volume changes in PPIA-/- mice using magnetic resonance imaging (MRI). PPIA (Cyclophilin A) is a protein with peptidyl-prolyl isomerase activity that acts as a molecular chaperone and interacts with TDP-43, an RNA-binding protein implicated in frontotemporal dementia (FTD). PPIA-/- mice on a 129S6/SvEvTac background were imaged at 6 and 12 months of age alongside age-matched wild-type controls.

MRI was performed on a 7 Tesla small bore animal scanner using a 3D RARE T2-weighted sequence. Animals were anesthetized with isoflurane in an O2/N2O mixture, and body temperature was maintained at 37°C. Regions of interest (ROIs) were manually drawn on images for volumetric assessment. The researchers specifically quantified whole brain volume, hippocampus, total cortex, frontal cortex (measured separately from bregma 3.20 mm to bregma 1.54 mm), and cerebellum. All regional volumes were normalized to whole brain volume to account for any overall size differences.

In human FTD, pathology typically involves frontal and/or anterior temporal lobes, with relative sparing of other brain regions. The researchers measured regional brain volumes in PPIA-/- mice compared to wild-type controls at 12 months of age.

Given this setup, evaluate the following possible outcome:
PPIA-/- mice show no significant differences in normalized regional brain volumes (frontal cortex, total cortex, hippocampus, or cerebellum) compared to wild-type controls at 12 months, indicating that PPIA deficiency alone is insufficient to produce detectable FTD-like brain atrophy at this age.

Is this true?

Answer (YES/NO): NO